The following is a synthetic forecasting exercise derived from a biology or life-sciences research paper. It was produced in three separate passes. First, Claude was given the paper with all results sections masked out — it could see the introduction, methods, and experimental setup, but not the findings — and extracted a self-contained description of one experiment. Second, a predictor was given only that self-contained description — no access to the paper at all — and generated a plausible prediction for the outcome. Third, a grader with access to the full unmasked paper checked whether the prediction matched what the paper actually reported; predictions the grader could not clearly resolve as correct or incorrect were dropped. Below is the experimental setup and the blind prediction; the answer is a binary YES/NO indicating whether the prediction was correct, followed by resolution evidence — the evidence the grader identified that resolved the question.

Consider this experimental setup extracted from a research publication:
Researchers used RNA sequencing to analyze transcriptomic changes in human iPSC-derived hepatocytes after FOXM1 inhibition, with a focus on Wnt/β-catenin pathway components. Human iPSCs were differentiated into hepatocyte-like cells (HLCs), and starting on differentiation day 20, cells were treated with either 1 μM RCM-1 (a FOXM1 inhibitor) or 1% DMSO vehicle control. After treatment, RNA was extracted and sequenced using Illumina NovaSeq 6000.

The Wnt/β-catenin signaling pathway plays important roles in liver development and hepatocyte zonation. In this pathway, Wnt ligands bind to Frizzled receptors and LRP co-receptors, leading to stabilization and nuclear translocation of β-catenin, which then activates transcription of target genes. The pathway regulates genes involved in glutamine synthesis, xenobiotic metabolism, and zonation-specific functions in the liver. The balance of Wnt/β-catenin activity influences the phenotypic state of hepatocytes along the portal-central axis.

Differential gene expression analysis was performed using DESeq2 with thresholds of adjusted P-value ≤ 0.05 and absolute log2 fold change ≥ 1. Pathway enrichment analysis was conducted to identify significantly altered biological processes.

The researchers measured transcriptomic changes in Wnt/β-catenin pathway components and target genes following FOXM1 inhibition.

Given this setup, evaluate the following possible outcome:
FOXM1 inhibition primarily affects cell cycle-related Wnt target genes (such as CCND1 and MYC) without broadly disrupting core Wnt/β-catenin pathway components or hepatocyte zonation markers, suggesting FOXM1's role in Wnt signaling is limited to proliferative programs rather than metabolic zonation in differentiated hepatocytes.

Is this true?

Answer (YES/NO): NO